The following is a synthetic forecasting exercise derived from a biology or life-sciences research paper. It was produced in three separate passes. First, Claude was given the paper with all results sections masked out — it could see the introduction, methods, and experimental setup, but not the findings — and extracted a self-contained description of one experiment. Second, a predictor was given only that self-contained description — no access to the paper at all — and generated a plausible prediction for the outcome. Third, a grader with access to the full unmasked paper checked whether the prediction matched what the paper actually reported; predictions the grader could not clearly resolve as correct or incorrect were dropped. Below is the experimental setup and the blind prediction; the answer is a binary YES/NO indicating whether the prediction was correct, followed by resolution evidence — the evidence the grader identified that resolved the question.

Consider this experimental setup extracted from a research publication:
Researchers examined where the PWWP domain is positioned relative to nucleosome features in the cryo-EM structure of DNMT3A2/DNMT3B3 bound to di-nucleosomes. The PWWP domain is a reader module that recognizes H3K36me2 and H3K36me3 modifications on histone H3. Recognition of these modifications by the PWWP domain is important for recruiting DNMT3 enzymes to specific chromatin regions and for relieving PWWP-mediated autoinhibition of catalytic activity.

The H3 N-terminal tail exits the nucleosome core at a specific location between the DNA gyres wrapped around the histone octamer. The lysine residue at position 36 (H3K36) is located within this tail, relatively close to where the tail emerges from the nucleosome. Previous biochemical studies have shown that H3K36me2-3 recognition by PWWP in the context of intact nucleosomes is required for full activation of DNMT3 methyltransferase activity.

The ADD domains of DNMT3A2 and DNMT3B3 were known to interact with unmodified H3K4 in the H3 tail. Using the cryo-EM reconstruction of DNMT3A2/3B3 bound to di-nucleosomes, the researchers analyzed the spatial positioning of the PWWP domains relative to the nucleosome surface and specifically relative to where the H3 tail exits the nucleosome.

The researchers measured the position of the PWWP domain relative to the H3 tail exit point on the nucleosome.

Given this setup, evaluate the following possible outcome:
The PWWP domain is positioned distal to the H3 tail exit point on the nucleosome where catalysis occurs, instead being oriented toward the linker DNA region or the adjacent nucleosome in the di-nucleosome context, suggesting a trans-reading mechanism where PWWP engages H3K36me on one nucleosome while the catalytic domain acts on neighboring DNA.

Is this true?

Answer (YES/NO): NO